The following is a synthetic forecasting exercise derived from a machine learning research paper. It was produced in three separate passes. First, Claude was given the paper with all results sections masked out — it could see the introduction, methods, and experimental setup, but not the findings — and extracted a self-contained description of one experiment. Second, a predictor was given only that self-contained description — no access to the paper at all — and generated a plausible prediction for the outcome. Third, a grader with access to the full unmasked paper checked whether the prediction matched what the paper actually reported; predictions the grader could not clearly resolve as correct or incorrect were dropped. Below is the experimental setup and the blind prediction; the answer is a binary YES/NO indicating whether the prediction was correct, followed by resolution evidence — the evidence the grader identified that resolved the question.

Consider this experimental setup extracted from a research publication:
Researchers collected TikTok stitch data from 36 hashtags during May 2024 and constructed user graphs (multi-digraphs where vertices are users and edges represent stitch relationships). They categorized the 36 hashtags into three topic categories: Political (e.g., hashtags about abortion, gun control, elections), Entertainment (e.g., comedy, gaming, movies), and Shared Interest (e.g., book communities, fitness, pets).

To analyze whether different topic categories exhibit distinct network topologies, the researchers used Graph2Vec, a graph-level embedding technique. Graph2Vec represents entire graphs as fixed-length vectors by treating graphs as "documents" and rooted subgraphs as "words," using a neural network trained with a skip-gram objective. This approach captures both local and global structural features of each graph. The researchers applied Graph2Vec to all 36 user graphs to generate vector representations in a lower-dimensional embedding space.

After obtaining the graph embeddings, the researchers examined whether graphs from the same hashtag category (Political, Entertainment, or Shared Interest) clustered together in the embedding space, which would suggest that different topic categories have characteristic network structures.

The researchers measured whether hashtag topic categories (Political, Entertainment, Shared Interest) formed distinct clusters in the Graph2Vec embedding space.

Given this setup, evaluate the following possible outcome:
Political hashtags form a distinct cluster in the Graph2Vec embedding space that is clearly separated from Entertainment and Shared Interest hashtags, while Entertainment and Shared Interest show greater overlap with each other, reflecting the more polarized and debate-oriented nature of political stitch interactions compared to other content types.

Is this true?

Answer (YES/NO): NO